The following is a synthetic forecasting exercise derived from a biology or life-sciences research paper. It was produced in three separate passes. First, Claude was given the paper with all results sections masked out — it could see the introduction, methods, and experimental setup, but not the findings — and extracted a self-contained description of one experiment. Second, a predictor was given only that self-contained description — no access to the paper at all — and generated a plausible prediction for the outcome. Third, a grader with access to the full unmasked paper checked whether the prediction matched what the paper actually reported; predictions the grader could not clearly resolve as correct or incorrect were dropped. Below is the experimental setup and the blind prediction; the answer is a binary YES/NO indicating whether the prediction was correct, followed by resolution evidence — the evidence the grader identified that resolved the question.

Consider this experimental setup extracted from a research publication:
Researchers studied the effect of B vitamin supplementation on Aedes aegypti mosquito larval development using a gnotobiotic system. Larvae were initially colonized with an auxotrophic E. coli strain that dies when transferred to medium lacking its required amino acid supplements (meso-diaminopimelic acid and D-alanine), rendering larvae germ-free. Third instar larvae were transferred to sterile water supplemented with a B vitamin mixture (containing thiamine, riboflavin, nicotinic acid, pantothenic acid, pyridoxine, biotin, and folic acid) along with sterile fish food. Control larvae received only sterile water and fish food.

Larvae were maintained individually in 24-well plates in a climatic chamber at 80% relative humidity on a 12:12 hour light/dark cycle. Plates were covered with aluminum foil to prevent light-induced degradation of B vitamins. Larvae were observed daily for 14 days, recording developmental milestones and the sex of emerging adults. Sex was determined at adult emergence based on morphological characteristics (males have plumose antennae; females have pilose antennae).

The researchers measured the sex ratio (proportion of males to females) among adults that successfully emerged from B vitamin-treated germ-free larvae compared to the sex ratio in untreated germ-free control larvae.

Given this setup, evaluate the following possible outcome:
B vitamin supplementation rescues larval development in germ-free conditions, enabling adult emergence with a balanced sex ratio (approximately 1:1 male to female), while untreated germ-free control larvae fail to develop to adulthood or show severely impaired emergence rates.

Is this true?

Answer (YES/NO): NO